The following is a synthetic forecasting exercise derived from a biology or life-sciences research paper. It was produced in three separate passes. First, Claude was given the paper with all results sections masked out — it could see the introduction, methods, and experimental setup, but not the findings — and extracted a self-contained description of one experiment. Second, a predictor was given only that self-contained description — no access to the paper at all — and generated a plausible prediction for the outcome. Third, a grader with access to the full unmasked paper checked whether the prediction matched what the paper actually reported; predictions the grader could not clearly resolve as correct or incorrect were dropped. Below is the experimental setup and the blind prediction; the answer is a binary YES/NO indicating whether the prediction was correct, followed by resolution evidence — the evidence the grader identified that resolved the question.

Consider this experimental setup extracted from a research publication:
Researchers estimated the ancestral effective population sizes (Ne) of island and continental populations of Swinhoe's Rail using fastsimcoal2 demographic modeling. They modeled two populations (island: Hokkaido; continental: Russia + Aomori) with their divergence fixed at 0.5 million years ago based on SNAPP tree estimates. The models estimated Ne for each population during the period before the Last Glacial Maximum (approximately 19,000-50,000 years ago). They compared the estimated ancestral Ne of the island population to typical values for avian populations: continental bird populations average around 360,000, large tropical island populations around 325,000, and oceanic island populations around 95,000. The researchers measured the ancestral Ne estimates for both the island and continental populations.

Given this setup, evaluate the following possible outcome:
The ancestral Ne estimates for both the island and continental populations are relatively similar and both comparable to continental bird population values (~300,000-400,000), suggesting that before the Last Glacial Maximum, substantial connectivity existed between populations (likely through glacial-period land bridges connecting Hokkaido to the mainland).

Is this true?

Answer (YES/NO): NO